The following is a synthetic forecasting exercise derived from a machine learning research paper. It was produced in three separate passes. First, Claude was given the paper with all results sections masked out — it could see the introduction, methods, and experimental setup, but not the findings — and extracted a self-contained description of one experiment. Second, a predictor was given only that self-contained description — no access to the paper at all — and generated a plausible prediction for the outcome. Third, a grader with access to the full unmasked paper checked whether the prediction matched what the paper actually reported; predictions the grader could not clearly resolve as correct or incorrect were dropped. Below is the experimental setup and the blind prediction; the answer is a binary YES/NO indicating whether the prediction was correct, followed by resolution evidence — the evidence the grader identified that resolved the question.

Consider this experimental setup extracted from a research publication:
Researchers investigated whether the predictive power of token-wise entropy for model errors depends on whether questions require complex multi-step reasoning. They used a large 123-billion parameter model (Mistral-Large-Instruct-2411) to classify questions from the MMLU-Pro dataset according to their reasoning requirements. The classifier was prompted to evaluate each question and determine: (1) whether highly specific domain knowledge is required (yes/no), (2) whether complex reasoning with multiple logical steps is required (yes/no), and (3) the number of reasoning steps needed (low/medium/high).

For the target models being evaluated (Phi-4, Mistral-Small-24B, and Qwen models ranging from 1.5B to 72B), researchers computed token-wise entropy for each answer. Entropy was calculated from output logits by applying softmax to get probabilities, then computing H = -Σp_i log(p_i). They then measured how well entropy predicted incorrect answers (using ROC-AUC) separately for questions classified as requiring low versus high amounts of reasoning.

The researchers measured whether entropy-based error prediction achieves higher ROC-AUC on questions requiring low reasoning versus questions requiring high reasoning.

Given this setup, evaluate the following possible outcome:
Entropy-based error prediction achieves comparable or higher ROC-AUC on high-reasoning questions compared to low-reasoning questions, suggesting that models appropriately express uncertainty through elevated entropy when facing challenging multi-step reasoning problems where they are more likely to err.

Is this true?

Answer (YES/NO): NO